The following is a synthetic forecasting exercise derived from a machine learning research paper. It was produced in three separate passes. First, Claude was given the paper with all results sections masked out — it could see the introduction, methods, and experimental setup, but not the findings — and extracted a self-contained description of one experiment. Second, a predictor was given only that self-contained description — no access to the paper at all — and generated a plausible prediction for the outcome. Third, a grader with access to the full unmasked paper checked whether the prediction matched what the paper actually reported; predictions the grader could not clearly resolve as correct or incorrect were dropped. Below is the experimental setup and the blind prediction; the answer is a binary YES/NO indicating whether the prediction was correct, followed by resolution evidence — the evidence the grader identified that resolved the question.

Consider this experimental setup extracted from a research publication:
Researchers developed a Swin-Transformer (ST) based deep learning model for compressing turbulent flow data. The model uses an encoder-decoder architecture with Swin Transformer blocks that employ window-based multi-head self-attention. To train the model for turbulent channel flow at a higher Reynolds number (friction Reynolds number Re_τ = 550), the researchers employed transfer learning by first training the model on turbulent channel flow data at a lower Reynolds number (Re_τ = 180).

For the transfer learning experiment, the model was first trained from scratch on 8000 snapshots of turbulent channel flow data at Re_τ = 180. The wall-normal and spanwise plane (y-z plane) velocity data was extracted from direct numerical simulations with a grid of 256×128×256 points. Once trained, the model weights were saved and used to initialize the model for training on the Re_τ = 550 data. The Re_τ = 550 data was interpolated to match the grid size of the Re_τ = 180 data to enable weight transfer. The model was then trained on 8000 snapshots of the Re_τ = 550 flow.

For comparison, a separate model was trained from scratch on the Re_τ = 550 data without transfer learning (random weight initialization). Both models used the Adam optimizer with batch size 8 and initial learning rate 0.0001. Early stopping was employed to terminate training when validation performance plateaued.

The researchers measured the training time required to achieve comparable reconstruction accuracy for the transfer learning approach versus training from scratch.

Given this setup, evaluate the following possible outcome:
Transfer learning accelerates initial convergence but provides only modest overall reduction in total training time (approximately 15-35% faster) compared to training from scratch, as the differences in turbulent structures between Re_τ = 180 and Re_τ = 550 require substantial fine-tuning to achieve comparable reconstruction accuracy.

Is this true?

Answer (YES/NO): NO